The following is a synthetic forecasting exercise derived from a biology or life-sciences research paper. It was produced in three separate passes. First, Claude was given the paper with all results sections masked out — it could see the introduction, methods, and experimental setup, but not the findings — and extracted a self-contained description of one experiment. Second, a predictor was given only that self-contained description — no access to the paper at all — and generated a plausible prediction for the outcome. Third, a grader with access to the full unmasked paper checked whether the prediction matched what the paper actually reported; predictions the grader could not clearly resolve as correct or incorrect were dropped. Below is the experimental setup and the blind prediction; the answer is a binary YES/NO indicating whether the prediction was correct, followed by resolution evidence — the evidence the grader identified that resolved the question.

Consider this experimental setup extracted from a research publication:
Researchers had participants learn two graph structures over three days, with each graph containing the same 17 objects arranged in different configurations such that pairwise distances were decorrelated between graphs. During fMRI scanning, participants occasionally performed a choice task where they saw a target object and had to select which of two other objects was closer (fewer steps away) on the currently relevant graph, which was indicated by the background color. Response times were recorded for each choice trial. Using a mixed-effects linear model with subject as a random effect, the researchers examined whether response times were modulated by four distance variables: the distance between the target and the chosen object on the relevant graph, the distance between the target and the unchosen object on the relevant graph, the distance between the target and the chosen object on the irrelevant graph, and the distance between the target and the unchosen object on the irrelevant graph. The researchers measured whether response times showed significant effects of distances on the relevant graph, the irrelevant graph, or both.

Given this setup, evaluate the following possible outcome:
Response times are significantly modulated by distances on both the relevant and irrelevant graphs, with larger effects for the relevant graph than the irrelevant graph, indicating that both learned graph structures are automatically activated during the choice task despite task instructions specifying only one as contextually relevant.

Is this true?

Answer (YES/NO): YES